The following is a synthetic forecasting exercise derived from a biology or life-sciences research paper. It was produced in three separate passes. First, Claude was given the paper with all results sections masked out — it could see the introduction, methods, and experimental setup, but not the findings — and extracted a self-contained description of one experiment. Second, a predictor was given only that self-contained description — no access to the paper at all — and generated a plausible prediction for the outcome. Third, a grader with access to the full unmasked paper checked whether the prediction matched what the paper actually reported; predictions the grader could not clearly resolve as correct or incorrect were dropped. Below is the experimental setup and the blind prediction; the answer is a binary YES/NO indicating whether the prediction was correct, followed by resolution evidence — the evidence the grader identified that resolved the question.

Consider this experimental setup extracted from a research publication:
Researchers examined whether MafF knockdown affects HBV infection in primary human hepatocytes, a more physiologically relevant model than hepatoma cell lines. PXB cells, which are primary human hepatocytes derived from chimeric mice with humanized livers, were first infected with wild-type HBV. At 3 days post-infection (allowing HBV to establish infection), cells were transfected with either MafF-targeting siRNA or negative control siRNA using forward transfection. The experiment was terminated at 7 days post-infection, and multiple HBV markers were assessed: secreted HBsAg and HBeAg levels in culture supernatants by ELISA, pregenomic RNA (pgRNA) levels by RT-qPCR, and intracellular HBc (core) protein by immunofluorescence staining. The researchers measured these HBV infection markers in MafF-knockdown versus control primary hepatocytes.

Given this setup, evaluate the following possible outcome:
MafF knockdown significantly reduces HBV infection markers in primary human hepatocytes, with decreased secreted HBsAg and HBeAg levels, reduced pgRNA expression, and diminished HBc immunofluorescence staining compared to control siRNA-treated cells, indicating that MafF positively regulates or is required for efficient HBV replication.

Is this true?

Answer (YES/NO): NO